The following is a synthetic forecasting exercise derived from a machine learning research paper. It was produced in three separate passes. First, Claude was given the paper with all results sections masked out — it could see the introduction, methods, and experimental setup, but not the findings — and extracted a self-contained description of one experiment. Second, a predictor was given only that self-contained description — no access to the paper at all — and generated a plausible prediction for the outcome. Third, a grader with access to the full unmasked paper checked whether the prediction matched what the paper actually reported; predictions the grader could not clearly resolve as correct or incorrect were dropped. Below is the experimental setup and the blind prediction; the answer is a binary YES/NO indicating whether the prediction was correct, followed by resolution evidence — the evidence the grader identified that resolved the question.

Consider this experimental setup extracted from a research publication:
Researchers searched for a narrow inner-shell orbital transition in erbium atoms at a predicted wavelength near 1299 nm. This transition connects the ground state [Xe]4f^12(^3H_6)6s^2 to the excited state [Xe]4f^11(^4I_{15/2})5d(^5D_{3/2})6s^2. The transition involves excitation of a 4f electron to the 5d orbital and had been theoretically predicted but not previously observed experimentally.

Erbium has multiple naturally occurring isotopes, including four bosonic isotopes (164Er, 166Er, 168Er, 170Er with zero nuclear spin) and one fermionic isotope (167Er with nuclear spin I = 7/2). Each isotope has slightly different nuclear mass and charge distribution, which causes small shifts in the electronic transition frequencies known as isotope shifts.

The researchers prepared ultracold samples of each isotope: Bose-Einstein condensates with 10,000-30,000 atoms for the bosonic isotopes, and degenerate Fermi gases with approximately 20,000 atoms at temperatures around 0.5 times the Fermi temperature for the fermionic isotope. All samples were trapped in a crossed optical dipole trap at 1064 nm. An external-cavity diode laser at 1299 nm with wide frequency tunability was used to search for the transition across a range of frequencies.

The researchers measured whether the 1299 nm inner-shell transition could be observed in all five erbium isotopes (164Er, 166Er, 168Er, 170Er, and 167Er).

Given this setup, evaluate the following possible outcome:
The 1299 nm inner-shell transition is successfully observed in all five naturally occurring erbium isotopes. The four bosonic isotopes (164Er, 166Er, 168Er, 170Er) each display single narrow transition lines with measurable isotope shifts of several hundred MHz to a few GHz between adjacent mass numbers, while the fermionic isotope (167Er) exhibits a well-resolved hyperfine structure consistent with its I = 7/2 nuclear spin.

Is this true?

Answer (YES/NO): YES